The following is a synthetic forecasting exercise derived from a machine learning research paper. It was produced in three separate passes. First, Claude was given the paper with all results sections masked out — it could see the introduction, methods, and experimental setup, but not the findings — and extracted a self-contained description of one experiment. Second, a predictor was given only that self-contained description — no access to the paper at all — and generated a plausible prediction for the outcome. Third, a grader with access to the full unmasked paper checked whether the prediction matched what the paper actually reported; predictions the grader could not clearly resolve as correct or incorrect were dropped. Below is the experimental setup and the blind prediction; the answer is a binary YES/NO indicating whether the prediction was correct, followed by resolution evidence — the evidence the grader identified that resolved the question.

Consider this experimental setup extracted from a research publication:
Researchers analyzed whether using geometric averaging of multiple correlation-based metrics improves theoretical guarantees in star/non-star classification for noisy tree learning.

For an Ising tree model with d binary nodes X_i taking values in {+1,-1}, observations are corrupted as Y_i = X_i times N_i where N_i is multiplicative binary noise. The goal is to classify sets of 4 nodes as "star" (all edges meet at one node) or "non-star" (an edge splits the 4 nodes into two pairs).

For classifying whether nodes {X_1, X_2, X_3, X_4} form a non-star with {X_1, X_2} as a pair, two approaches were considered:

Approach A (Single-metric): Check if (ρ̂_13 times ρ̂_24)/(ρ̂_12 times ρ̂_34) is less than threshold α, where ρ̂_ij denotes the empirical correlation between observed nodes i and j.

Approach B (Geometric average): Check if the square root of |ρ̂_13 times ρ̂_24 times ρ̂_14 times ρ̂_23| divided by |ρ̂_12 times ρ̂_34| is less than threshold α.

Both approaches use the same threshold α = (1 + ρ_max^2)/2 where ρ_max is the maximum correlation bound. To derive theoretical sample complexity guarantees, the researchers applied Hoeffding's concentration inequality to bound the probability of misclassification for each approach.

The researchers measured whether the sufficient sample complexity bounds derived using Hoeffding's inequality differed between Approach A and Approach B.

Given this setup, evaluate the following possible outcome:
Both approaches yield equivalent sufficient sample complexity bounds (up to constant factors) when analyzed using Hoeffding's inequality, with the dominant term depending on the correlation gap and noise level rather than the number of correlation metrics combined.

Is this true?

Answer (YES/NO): YES